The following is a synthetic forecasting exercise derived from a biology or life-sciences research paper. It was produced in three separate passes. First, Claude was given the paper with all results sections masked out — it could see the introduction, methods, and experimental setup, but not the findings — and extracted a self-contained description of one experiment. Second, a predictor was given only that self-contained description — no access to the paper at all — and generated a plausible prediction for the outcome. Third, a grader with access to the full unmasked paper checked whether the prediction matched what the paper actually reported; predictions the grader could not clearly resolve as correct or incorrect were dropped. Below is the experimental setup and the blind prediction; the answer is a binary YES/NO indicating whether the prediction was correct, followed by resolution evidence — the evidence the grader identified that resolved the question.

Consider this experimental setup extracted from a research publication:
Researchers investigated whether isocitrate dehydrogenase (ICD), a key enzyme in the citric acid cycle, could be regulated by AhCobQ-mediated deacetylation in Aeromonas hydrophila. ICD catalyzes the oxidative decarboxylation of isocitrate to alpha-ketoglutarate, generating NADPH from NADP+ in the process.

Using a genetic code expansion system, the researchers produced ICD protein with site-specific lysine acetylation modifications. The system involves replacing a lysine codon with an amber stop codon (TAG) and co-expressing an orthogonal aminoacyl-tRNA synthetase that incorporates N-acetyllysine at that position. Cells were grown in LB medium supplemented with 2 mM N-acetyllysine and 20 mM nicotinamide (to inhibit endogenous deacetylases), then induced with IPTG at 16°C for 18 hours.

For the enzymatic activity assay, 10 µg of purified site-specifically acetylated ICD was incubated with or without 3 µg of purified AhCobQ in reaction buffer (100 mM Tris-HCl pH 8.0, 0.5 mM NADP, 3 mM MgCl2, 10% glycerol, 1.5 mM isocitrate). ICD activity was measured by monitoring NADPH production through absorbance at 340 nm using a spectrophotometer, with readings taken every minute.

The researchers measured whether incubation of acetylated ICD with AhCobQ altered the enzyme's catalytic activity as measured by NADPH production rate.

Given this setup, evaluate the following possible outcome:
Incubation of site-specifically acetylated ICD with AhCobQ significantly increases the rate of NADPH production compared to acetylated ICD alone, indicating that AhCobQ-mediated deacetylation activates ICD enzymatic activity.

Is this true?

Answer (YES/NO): YES